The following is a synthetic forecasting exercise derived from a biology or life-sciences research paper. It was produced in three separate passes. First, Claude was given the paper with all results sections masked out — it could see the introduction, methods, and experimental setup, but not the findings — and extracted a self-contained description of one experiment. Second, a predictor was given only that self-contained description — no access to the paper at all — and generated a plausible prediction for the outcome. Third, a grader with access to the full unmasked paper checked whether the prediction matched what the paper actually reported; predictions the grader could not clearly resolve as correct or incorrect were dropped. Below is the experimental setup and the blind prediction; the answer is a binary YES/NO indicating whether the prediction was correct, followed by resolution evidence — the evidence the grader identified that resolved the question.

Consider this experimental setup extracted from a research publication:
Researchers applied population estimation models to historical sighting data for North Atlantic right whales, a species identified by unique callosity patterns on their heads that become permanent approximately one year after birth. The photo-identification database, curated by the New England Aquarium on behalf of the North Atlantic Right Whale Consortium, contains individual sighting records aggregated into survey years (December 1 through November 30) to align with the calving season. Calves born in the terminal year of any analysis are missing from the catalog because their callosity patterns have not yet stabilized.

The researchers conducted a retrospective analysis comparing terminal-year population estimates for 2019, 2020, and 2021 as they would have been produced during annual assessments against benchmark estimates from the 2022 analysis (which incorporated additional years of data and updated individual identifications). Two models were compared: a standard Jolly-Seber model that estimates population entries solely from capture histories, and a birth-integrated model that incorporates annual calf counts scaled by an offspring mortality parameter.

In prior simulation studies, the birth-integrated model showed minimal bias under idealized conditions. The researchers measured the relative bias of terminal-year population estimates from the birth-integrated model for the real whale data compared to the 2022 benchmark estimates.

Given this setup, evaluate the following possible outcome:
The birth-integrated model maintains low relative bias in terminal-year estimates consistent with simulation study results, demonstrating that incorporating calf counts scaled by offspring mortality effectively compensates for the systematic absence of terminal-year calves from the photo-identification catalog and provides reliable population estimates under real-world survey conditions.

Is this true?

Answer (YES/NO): NO